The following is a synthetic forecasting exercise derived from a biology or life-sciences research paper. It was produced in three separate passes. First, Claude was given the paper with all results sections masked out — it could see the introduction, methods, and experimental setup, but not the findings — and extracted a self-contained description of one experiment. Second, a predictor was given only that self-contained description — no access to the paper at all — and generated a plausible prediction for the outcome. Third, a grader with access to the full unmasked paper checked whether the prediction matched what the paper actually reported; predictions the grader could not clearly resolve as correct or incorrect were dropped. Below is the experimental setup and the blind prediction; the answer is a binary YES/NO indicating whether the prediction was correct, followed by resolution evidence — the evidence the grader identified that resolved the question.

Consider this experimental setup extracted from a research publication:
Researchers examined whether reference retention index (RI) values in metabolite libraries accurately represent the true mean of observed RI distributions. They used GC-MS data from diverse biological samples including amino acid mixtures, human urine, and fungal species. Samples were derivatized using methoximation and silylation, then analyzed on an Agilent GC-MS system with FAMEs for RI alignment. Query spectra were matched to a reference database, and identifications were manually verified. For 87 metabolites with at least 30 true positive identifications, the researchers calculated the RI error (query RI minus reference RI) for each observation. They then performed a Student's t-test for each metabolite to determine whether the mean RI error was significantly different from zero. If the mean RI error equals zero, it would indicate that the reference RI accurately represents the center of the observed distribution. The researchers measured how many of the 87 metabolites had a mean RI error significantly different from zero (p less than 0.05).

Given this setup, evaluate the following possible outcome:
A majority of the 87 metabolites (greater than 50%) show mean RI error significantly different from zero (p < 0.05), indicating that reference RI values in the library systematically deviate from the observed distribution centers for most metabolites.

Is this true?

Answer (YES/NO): YES